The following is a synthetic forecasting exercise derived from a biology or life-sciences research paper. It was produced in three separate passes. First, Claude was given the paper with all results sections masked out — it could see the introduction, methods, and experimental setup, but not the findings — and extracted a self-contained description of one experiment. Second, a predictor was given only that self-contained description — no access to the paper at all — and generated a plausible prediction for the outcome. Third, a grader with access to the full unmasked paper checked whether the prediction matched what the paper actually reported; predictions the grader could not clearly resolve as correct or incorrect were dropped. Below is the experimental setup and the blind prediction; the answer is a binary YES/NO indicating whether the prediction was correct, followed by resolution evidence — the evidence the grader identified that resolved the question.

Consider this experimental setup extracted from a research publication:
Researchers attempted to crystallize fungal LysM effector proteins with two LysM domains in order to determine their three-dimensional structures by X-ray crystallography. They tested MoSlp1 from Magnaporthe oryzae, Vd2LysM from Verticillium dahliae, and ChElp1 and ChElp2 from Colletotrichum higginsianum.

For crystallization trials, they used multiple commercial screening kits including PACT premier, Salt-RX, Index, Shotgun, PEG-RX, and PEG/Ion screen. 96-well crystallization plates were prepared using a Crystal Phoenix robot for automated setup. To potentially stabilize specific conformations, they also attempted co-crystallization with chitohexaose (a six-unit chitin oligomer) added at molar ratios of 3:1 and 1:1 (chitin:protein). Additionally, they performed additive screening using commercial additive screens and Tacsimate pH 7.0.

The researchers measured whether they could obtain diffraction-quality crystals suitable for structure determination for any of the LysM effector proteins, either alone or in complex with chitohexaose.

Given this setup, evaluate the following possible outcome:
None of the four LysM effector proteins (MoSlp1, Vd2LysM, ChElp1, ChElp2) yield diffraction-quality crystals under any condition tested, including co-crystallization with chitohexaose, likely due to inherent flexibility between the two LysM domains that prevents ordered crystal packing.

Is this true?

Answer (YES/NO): YES